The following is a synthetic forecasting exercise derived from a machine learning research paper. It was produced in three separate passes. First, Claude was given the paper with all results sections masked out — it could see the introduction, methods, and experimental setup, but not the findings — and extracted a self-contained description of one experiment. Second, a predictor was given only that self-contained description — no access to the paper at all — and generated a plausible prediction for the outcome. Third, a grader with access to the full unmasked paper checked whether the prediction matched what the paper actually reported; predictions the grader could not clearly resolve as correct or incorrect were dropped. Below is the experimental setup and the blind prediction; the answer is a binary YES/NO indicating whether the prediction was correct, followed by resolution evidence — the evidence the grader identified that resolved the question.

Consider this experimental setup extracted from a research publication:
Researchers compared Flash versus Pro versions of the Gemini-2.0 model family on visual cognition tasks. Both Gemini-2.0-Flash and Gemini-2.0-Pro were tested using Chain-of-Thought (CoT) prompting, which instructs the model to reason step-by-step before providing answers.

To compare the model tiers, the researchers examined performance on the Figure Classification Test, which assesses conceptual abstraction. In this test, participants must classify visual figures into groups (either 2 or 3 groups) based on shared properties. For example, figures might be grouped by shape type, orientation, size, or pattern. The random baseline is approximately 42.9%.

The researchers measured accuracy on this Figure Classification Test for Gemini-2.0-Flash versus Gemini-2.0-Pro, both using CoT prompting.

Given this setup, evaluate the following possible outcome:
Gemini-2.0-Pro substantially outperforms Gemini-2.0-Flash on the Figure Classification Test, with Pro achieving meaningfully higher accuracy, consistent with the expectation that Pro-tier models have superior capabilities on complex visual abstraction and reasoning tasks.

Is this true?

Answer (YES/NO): NO